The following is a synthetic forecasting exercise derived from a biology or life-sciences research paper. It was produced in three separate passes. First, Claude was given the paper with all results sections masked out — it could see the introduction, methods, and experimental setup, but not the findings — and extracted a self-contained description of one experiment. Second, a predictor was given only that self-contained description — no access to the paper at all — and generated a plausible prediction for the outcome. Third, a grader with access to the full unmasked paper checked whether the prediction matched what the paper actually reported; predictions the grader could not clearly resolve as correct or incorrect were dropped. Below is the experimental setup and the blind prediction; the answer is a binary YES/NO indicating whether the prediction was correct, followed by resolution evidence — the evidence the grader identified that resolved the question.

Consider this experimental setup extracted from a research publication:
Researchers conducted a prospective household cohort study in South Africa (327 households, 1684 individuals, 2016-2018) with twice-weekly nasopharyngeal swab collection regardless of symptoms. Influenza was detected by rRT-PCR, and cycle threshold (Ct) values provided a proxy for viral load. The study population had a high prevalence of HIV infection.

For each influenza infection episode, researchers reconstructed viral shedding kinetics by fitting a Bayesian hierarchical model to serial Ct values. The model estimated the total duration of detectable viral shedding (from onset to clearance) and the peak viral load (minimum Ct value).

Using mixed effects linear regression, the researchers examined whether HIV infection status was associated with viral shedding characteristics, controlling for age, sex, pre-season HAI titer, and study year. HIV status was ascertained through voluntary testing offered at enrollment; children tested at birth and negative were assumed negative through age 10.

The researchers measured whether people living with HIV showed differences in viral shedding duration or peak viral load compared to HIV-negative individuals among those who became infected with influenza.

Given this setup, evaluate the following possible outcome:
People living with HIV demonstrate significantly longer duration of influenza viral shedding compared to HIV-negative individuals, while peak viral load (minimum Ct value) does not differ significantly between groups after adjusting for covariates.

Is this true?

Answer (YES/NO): NO